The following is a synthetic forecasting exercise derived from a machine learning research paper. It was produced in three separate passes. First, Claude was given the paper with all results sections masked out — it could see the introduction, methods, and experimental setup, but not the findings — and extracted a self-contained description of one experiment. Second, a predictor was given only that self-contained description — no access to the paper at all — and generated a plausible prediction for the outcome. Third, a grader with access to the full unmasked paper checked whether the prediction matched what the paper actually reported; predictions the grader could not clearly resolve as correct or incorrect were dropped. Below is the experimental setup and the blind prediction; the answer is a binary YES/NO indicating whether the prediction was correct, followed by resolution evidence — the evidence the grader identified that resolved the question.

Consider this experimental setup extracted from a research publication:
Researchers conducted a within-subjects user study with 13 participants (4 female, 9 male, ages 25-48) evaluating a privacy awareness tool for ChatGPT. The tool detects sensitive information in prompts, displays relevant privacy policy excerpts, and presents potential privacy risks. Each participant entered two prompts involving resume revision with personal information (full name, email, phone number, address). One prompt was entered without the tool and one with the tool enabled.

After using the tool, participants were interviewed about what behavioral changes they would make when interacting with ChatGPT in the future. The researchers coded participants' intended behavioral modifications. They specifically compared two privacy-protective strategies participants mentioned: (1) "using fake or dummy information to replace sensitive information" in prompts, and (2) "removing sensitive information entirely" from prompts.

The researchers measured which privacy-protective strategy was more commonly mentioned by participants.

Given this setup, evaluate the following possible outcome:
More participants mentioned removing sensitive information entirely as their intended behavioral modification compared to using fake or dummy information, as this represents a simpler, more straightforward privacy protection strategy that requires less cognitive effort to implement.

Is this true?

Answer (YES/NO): NO